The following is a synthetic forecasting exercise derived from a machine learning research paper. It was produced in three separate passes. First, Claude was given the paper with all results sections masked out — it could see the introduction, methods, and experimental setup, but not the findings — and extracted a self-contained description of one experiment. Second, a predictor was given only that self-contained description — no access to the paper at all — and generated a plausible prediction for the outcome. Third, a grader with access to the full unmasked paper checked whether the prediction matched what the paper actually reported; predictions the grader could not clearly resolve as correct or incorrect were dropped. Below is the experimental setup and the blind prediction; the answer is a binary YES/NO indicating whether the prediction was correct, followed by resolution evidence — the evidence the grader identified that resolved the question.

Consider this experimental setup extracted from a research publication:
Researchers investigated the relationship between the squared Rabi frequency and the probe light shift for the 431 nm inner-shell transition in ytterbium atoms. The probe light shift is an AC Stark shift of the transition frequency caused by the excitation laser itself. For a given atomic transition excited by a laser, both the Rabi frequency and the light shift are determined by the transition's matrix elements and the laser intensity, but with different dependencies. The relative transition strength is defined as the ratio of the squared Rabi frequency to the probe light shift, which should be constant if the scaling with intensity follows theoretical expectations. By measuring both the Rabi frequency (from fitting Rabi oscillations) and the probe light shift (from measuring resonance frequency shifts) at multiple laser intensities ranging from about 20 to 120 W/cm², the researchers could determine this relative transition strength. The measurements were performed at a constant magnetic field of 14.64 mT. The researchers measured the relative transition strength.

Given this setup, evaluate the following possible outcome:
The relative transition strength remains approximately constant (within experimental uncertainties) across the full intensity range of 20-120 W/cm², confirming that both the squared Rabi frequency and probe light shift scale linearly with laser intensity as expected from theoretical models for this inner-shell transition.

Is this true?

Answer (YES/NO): YES